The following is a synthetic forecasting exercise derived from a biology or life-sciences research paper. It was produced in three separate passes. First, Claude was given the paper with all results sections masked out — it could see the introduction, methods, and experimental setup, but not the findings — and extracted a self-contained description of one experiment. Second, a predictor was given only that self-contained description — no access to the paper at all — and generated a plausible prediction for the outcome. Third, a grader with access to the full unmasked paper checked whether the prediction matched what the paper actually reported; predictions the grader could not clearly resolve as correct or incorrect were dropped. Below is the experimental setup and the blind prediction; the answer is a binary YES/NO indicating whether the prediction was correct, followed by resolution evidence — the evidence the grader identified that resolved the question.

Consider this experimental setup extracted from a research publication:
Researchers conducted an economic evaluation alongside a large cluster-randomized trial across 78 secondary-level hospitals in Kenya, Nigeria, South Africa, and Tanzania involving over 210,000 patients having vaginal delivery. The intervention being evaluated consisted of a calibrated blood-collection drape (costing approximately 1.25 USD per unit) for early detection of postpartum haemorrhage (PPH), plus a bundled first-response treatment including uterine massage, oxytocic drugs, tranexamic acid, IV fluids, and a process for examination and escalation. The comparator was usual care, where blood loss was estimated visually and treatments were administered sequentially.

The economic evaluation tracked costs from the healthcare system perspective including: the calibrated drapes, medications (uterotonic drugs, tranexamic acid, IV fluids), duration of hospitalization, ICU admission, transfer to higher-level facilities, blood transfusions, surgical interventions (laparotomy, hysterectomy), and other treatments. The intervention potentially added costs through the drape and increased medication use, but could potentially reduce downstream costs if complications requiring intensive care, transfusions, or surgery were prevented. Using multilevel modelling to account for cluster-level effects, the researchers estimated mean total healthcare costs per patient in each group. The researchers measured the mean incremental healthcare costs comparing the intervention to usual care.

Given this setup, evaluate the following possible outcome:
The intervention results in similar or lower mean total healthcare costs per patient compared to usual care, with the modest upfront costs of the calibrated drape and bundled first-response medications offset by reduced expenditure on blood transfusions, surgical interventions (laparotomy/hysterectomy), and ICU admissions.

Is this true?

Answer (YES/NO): NO